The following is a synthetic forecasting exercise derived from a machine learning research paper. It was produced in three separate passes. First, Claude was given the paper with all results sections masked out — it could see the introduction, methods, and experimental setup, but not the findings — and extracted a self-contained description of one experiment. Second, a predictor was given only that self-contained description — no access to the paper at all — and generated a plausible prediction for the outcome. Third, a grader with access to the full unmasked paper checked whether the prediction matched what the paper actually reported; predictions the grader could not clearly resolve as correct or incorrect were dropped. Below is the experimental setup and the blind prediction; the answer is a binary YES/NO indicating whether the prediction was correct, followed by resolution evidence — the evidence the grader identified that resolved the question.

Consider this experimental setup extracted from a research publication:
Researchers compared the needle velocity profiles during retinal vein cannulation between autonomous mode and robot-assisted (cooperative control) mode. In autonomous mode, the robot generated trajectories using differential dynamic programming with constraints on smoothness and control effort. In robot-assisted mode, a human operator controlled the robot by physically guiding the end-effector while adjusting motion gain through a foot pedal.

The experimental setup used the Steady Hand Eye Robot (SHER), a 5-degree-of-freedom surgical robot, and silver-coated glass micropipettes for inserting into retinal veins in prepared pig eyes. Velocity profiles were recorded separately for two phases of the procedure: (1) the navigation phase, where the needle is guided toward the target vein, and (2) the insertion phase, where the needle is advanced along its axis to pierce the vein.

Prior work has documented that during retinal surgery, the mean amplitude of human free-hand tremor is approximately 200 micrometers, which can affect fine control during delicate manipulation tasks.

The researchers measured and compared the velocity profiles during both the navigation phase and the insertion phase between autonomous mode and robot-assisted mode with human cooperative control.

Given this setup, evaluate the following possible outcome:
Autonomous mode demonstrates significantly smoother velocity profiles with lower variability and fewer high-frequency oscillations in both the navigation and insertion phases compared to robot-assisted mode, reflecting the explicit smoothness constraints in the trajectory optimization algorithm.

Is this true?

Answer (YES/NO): YES